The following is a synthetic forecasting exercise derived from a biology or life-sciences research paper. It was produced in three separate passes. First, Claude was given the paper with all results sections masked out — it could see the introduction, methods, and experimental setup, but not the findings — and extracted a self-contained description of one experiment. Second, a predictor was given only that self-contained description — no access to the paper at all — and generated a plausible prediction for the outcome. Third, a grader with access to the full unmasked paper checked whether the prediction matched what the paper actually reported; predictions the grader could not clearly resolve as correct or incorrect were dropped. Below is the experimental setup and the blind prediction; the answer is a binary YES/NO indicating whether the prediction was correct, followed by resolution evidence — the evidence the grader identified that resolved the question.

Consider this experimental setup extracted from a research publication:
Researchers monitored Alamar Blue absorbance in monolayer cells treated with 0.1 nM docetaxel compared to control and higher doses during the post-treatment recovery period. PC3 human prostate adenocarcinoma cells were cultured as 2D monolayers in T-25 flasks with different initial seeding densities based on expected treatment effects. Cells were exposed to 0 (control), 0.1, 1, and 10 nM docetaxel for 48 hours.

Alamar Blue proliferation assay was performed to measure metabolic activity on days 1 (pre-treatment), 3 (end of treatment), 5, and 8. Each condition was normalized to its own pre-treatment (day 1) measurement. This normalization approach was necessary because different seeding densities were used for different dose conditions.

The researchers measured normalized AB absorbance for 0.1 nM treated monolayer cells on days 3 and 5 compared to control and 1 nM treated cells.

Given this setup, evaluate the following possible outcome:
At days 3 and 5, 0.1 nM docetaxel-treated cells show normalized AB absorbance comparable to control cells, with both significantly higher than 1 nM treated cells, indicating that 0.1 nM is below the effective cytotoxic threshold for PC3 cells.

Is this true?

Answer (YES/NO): NO